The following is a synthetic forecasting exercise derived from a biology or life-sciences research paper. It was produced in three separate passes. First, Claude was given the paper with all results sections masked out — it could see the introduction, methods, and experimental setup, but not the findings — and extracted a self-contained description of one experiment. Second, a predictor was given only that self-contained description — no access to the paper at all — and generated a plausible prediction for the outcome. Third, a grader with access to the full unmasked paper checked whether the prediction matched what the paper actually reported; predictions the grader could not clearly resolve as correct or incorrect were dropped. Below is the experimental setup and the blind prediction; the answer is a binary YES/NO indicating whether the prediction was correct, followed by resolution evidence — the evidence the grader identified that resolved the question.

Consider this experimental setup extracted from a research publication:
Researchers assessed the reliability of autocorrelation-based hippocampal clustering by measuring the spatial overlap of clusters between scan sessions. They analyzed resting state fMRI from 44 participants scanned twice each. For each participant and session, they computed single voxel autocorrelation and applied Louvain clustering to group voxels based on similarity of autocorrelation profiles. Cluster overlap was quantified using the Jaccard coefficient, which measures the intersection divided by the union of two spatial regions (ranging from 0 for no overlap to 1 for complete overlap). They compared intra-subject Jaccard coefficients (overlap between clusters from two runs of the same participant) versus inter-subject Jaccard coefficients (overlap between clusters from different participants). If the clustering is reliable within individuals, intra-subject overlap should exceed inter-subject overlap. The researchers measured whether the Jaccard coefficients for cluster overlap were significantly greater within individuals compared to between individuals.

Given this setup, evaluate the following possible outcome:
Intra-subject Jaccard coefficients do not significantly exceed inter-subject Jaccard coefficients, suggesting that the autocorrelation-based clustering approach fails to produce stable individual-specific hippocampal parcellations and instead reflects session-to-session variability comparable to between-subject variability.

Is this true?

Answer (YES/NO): NO